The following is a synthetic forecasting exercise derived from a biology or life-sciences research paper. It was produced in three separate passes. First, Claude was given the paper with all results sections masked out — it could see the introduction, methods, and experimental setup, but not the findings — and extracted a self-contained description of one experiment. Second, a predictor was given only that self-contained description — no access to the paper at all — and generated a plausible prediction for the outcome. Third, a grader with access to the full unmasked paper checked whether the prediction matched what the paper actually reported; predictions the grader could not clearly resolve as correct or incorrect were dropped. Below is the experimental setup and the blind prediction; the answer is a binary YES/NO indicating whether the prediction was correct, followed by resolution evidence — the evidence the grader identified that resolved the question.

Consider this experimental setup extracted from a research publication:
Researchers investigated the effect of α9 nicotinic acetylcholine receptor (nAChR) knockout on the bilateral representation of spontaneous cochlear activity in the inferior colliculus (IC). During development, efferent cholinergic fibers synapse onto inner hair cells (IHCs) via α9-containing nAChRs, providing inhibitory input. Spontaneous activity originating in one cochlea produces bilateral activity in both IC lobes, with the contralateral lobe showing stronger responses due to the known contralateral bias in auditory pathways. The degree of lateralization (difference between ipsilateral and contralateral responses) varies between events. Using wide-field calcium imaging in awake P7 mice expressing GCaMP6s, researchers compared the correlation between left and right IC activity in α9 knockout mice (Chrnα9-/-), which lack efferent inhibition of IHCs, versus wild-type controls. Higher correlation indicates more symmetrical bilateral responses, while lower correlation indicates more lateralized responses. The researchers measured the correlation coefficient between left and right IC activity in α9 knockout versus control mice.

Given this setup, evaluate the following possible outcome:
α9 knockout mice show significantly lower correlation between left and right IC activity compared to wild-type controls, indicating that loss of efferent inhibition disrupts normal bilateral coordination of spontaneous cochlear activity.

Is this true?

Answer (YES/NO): NO